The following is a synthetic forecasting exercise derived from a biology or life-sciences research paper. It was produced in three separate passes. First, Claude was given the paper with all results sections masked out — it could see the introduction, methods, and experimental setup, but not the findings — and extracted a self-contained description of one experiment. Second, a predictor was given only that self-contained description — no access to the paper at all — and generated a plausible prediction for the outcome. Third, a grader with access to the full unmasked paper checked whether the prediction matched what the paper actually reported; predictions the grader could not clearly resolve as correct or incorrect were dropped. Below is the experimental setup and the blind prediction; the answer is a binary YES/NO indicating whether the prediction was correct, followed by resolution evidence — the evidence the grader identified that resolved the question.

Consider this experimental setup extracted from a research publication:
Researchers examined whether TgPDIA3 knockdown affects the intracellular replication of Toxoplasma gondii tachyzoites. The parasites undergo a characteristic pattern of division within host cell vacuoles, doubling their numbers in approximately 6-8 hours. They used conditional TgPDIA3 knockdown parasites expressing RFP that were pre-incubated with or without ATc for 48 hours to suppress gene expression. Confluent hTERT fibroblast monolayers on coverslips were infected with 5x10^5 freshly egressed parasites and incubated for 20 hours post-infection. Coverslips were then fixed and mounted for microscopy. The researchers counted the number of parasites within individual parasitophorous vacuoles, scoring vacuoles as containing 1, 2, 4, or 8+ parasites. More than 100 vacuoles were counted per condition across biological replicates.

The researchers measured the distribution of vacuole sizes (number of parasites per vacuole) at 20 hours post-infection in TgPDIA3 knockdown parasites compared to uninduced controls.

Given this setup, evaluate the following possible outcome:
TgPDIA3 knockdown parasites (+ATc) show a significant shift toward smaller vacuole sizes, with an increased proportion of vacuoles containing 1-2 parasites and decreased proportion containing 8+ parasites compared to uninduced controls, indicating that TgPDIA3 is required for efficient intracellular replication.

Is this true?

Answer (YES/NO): NO